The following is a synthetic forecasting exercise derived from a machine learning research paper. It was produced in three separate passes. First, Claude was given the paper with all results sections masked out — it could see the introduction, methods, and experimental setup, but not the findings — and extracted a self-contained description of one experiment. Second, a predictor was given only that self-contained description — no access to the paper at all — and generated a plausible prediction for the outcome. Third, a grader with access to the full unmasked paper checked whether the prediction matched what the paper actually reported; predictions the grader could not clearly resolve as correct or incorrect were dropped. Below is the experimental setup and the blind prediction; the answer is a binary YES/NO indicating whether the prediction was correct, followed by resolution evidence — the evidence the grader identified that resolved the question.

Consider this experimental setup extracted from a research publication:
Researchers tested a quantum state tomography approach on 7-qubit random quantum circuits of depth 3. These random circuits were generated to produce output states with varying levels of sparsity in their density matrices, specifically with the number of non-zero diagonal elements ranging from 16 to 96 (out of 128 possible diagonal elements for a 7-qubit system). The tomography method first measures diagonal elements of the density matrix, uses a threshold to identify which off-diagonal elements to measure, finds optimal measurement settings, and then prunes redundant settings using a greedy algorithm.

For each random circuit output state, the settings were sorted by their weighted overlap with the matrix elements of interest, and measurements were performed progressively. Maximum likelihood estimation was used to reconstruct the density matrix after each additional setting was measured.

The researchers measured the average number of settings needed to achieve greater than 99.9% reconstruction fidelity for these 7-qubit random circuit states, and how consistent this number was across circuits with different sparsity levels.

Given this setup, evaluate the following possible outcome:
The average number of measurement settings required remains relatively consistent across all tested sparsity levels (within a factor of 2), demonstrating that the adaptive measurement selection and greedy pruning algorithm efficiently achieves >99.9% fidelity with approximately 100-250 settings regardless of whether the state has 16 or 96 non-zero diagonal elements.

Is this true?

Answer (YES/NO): NO